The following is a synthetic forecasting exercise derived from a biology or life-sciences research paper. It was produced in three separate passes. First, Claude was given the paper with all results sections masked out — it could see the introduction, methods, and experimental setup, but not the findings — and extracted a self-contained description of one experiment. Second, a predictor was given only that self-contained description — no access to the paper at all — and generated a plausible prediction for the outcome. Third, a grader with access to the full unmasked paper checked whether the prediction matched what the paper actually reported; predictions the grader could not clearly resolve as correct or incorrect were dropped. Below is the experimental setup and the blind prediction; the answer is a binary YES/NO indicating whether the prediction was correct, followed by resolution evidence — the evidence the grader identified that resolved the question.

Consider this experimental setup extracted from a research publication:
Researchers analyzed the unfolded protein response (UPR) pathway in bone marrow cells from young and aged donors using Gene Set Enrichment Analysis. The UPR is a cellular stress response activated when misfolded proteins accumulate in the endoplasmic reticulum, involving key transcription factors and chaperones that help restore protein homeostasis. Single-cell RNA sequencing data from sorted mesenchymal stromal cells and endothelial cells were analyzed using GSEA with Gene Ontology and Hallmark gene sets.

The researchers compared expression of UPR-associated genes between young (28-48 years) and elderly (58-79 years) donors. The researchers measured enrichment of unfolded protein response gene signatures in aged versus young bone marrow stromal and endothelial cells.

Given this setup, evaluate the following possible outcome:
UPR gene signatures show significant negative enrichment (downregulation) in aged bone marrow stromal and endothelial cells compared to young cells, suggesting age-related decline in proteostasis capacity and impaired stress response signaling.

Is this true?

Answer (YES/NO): NO